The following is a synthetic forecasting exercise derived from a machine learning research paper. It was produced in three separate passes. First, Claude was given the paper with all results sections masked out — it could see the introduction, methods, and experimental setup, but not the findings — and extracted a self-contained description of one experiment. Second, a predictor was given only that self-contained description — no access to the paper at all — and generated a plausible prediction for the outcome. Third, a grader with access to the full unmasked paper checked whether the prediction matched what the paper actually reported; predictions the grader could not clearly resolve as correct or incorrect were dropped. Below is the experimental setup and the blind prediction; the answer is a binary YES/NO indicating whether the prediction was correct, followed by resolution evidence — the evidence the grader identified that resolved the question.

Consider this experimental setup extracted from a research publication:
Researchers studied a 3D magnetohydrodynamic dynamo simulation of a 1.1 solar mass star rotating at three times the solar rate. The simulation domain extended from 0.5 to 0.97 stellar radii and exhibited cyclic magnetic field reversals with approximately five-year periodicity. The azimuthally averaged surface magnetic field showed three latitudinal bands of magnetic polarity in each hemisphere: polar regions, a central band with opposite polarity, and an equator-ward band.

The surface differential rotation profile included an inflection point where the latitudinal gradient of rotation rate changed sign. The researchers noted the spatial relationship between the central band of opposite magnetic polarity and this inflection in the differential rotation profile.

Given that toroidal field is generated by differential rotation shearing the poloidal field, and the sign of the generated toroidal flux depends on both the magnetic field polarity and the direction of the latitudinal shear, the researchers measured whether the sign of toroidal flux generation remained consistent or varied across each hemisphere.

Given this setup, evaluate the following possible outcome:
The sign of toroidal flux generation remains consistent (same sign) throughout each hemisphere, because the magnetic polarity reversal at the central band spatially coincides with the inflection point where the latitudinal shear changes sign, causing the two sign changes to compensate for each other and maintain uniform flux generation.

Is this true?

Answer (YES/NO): YES